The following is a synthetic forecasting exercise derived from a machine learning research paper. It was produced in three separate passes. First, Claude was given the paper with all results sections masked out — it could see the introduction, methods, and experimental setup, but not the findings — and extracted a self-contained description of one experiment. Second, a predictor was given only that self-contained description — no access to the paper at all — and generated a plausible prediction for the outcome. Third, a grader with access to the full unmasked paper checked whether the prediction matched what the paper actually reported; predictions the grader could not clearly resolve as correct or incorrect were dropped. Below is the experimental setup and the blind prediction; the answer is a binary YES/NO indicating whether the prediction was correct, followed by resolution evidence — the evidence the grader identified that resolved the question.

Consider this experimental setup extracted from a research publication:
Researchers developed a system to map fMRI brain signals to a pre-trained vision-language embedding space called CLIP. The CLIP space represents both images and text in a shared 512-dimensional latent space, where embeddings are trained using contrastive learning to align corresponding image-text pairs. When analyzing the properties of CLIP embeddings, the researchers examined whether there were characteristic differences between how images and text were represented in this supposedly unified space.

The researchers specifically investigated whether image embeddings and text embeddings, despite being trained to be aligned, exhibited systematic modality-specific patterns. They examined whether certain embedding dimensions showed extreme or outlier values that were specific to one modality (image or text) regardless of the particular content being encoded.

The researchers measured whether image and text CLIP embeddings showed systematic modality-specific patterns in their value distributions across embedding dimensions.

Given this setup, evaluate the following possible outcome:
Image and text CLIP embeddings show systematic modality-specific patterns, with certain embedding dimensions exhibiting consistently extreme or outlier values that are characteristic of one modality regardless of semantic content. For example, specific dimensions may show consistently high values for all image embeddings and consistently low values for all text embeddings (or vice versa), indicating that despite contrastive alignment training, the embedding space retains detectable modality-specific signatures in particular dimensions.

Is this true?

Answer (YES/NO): YES